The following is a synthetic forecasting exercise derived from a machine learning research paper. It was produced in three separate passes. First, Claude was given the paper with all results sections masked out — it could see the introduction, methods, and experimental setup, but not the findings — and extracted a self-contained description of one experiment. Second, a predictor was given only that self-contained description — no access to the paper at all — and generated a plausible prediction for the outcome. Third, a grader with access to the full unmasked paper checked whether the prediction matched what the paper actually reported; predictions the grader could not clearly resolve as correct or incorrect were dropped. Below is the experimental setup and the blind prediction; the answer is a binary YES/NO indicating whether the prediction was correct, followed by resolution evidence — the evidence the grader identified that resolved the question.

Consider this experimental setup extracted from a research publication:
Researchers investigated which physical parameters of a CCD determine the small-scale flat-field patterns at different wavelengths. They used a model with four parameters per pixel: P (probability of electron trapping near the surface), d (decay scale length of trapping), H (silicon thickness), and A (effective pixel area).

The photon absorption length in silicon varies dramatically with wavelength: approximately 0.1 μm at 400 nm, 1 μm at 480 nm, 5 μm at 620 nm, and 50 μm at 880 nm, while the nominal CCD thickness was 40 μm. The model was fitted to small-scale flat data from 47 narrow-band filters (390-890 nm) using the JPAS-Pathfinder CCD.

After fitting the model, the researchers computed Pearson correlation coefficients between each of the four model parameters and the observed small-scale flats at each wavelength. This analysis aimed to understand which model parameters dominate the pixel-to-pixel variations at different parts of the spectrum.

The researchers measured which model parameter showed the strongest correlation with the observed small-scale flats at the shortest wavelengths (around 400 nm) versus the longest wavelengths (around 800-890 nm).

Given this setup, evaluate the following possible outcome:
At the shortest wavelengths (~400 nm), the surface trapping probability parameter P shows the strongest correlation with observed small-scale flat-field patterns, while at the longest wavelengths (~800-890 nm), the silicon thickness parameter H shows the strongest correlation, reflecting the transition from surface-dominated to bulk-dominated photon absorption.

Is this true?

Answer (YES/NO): NO